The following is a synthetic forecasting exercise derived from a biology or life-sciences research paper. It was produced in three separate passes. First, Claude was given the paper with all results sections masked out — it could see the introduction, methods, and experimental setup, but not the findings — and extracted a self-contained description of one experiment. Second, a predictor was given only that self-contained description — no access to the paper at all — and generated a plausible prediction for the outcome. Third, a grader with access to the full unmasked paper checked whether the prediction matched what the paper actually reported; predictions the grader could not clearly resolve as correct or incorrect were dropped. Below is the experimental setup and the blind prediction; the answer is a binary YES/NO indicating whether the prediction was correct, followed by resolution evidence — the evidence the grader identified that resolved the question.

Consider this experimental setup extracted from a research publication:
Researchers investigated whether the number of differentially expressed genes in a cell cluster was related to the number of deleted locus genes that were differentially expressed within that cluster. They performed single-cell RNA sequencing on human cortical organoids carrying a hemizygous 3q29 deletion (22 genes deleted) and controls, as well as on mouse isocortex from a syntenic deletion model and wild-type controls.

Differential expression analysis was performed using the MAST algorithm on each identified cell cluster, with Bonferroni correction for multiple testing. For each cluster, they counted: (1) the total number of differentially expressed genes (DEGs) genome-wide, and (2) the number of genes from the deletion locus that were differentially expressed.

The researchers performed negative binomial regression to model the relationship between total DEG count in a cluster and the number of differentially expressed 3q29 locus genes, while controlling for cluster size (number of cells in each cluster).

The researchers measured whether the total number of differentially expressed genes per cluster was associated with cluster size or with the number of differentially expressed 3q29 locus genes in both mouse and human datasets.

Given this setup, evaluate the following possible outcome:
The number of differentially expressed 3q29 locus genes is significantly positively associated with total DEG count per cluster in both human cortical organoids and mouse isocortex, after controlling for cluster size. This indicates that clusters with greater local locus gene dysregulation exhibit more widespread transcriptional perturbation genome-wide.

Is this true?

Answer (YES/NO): YES